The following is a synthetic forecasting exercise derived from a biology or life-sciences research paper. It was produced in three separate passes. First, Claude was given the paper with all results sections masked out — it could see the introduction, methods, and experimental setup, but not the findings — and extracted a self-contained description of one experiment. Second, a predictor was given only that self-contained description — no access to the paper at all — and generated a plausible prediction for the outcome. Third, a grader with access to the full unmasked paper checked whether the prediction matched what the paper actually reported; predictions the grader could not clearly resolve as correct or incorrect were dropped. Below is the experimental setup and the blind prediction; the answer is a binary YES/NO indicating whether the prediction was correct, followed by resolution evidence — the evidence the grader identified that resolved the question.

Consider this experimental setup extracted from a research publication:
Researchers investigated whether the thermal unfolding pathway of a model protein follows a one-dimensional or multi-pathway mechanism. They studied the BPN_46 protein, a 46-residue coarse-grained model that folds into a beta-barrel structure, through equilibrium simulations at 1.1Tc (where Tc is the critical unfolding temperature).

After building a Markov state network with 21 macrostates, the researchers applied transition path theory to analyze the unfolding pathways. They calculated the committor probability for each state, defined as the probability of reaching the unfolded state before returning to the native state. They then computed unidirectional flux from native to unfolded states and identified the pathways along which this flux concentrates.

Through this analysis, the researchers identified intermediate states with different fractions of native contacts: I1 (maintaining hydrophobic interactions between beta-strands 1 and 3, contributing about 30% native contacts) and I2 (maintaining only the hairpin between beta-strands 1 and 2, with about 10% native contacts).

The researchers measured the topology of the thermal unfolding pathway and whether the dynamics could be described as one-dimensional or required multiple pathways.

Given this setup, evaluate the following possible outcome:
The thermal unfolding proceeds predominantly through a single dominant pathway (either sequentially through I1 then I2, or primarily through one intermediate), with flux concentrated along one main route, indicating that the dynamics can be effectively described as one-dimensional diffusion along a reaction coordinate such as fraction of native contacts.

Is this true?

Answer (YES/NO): NO